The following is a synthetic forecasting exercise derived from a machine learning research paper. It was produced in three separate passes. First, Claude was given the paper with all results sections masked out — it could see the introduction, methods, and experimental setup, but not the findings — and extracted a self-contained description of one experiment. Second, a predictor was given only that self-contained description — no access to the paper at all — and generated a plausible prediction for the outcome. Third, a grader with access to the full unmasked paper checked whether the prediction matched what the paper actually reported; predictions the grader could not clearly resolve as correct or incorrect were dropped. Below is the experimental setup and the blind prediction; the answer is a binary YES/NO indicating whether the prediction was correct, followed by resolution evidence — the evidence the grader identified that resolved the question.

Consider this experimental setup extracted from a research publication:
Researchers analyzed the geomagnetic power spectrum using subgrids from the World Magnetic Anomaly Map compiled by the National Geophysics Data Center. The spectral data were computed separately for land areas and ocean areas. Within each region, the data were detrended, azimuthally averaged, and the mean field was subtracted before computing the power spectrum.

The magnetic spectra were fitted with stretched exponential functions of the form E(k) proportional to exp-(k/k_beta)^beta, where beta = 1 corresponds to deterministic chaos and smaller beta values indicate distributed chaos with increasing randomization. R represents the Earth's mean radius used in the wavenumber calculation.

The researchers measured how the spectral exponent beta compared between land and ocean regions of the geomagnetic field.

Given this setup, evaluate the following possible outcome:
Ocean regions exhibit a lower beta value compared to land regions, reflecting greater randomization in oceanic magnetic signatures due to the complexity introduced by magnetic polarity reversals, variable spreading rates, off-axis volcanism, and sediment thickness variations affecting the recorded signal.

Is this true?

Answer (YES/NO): NO